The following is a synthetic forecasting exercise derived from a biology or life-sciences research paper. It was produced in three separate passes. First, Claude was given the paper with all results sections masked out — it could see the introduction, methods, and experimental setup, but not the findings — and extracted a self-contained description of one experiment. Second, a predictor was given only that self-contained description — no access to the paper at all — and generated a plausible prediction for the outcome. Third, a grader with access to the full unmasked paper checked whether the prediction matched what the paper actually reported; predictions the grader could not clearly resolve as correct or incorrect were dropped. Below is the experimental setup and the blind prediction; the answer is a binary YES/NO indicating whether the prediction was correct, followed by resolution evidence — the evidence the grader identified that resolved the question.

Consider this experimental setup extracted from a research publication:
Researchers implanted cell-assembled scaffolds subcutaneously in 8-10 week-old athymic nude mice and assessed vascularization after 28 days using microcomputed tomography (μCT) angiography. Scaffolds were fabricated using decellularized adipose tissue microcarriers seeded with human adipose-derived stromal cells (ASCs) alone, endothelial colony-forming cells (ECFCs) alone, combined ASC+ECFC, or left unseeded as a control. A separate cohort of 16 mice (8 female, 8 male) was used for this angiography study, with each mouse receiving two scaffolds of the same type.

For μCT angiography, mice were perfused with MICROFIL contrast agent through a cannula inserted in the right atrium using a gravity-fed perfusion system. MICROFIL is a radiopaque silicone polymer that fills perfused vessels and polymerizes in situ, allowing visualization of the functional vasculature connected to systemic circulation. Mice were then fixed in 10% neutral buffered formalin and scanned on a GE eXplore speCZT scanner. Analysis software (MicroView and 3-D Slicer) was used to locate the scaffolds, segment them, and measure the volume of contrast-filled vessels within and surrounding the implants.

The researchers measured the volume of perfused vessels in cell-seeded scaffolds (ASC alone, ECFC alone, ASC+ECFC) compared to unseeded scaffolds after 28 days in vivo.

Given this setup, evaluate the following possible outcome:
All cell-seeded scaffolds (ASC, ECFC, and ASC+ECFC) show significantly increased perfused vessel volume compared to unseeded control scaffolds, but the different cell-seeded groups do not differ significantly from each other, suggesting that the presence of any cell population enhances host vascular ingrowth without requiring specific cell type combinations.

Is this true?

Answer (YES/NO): NO